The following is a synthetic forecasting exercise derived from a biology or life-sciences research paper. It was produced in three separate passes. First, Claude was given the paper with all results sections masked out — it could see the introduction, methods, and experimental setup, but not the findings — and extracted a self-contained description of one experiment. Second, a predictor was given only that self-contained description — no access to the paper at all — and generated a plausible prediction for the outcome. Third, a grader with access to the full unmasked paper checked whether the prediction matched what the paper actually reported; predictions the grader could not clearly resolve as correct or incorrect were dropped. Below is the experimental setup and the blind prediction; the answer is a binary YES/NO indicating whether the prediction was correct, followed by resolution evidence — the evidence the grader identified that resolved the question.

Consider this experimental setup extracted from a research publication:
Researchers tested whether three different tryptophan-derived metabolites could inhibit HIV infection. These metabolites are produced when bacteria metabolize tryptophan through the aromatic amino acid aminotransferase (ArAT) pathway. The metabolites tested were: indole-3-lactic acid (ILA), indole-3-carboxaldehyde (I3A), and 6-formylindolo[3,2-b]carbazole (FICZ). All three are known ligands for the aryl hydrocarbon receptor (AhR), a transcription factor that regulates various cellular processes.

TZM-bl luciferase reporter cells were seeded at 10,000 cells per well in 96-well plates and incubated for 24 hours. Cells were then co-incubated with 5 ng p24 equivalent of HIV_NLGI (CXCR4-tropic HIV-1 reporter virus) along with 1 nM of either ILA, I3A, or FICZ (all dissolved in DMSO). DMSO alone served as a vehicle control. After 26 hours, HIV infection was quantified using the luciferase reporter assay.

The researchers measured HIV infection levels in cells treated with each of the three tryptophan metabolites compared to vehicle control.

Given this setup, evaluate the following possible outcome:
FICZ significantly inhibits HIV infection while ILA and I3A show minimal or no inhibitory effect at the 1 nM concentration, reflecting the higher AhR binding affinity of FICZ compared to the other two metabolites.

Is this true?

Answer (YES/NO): NO